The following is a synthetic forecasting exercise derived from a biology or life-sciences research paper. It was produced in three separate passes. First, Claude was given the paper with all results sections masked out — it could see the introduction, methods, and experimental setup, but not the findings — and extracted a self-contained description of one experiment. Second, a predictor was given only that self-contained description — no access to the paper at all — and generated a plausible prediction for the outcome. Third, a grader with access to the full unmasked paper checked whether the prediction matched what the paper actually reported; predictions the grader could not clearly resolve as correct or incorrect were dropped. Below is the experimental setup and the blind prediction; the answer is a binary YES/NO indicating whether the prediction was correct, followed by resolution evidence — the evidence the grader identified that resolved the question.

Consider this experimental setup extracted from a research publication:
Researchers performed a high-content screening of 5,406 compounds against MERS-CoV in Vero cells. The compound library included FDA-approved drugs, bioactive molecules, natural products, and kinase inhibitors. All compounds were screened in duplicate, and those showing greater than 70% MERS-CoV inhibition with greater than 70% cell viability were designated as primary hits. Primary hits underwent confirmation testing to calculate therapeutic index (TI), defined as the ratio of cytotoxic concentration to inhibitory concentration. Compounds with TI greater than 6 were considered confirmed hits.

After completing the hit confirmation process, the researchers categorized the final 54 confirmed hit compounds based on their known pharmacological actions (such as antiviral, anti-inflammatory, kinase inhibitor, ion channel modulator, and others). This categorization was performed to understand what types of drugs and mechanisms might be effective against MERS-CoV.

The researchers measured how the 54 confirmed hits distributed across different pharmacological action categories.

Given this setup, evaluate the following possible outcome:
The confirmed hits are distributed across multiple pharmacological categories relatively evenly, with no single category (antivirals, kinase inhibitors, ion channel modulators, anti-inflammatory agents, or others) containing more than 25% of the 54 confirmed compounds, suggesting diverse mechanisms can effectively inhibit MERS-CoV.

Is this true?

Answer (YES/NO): NO